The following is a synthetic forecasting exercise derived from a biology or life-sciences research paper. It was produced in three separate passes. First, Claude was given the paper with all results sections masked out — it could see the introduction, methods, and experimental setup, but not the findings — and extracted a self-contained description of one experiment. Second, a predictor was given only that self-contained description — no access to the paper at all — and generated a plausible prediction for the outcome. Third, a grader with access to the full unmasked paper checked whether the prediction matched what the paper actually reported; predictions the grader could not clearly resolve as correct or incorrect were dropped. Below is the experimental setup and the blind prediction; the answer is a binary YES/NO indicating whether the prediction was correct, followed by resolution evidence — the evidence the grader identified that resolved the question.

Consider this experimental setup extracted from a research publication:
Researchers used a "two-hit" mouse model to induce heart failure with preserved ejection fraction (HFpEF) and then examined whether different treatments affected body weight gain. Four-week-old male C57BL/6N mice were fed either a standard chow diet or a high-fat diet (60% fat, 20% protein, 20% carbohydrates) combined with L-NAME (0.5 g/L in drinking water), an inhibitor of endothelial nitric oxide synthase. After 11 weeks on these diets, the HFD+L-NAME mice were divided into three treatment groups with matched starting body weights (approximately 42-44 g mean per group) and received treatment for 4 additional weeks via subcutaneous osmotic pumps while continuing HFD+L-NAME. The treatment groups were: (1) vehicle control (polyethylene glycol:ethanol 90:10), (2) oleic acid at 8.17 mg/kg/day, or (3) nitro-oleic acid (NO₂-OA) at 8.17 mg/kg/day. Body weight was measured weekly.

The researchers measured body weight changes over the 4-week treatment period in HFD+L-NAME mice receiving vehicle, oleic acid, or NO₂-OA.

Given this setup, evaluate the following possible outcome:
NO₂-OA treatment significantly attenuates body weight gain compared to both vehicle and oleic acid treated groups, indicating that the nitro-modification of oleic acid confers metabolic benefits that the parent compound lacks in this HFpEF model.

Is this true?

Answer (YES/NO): YES